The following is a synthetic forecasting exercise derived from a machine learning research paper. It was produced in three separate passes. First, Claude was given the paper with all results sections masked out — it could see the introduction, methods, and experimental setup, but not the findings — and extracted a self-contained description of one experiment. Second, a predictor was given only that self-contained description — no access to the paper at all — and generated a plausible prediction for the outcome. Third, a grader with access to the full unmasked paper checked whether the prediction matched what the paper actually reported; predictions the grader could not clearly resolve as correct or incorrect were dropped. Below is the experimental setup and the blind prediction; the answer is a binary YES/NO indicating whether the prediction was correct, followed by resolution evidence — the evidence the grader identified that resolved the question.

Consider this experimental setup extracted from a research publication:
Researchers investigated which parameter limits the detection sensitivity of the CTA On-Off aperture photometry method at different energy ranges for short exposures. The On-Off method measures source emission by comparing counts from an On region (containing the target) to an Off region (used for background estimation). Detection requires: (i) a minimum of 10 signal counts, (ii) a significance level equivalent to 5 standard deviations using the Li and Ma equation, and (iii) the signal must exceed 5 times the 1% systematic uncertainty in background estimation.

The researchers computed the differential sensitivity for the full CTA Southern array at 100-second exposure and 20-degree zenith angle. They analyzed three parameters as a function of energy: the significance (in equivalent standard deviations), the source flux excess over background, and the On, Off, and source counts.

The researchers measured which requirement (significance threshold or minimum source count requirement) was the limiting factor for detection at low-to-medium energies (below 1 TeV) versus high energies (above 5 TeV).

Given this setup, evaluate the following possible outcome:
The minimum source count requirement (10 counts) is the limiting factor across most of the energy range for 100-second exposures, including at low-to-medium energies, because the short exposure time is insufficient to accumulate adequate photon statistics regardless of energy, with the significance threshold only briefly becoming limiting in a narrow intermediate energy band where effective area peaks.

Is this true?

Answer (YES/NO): NO